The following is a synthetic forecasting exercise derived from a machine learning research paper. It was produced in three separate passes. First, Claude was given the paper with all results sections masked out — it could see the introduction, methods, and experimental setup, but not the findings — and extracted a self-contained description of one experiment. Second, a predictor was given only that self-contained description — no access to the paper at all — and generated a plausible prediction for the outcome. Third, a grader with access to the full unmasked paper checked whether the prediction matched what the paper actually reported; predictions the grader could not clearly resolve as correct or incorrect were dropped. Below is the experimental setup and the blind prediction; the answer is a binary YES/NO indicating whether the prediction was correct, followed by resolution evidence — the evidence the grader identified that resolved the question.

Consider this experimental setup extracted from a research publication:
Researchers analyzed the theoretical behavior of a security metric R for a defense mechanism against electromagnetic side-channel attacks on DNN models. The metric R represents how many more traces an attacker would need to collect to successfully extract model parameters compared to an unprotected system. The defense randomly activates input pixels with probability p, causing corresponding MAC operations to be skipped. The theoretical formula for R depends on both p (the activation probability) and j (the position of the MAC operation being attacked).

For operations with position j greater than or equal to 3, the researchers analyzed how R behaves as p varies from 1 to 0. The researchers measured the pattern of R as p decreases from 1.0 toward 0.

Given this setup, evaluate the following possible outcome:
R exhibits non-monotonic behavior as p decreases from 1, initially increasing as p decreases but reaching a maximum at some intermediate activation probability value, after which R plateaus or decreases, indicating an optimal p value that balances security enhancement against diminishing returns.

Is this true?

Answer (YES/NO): NO